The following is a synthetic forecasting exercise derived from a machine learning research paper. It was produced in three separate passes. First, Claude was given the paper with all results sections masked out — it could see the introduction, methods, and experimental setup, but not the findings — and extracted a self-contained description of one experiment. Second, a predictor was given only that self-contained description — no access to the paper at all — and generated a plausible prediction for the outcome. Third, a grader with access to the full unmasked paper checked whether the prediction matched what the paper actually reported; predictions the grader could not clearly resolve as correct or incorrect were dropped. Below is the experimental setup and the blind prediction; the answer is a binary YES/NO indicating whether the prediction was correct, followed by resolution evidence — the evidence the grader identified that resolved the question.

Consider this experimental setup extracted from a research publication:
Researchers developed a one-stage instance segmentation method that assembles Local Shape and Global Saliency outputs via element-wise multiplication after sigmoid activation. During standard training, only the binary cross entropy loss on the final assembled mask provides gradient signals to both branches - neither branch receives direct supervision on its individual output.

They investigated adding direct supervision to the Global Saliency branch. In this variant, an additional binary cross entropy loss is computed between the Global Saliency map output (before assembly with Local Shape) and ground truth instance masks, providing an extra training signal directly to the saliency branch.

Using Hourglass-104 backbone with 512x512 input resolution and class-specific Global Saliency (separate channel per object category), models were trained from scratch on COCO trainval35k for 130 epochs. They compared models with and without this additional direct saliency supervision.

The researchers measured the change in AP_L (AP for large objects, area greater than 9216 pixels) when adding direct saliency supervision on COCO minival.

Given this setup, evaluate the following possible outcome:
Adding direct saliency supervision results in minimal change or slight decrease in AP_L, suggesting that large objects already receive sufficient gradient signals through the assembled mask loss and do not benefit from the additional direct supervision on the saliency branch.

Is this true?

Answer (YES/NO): NO